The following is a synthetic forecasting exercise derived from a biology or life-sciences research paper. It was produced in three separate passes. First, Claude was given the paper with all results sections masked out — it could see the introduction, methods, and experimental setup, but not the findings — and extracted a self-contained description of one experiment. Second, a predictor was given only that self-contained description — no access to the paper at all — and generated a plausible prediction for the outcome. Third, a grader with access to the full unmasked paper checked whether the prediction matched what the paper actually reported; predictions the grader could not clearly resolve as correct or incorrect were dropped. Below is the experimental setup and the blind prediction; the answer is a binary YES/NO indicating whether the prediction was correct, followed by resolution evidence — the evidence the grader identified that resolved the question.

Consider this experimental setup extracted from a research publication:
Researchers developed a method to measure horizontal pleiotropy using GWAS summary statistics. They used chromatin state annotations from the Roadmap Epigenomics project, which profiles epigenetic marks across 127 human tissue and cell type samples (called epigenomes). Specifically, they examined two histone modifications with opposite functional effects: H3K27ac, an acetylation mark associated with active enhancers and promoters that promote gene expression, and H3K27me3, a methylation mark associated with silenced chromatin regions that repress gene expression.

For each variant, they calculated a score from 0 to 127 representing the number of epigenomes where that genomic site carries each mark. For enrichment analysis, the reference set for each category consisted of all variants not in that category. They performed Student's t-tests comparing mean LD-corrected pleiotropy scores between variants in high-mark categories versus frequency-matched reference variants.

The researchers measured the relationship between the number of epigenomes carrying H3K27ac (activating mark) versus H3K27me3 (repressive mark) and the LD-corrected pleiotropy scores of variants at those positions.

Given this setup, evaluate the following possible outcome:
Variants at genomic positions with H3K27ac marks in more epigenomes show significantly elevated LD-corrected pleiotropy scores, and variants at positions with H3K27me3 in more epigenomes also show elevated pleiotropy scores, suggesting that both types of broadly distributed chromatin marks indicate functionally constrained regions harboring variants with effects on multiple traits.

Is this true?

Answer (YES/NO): YES